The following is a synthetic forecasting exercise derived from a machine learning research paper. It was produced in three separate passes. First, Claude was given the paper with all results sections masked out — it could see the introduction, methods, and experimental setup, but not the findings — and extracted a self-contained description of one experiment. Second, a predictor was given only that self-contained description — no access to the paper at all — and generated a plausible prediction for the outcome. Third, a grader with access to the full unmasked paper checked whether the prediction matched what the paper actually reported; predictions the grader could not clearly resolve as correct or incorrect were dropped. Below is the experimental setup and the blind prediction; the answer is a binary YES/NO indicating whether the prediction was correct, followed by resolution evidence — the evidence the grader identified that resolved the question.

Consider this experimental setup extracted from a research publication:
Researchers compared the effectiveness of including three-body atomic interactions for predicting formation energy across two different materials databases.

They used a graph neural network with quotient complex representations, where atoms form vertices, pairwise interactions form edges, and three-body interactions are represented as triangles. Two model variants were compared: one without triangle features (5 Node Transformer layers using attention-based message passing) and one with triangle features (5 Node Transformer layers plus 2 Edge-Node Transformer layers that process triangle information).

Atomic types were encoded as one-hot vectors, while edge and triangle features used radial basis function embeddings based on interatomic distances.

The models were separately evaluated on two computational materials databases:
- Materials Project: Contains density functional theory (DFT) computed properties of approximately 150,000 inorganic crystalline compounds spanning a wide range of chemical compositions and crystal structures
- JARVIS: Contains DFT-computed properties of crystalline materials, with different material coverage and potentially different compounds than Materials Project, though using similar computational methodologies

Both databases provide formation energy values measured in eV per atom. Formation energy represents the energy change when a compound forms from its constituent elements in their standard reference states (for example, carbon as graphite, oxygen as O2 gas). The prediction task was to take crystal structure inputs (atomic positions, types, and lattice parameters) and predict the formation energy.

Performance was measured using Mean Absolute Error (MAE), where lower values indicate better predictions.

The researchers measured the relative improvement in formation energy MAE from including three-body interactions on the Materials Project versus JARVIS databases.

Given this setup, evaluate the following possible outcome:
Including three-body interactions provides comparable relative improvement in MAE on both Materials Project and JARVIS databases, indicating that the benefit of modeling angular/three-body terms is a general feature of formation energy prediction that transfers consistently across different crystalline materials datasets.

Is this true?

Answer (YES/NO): NO